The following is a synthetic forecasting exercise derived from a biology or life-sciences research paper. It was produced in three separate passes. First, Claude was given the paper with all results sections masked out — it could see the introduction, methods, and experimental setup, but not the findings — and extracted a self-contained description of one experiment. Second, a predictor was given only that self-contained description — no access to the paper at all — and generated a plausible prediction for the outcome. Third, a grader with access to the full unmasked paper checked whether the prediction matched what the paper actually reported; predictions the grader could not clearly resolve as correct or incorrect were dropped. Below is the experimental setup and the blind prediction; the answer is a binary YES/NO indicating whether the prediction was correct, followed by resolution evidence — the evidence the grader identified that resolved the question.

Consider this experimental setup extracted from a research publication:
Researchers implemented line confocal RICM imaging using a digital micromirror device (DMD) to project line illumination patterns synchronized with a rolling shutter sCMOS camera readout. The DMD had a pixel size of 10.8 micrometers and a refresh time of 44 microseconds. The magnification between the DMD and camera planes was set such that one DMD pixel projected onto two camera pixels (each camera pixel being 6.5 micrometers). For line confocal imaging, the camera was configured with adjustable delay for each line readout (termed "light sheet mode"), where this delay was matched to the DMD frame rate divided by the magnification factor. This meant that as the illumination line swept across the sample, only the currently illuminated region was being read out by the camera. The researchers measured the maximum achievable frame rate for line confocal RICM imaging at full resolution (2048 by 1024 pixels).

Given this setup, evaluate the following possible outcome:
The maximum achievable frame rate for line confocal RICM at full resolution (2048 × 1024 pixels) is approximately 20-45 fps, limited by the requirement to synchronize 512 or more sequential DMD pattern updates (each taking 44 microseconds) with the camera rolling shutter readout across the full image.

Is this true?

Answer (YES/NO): YES